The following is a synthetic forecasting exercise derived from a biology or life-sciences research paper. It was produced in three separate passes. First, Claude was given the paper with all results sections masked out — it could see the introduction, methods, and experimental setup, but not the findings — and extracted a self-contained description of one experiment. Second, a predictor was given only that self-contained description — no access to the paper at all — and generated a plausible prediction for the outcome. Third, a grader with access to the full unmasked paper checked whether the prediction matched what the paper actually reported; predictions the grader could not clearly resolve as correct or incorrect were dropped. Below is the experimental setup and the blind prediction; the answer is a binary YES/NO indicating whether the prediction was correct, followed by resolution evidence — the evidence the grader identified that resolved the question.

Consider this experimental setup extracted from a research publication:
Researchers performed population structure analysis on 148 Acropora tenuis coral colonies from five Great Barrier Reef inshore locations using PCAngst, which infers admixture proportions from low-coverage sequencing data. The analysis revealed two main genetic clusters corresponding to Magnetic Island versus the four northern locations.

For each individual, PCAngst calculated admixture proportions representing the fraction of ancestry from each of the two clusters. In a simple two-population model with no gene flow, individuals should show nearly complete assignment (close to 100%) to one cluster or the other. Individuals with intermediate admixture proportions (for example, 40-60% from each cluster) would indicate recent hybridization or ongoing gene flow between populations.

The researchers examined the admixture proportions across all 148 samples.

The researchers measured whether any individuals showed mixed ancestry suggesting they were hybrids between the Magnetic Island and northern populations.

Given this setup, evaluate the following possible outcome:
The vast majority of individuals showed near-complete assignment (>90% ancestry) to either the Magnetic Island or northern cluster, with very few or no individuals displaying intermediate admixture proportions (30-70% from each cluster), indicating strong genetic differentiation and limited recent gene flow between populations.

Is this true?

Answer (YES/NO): YES